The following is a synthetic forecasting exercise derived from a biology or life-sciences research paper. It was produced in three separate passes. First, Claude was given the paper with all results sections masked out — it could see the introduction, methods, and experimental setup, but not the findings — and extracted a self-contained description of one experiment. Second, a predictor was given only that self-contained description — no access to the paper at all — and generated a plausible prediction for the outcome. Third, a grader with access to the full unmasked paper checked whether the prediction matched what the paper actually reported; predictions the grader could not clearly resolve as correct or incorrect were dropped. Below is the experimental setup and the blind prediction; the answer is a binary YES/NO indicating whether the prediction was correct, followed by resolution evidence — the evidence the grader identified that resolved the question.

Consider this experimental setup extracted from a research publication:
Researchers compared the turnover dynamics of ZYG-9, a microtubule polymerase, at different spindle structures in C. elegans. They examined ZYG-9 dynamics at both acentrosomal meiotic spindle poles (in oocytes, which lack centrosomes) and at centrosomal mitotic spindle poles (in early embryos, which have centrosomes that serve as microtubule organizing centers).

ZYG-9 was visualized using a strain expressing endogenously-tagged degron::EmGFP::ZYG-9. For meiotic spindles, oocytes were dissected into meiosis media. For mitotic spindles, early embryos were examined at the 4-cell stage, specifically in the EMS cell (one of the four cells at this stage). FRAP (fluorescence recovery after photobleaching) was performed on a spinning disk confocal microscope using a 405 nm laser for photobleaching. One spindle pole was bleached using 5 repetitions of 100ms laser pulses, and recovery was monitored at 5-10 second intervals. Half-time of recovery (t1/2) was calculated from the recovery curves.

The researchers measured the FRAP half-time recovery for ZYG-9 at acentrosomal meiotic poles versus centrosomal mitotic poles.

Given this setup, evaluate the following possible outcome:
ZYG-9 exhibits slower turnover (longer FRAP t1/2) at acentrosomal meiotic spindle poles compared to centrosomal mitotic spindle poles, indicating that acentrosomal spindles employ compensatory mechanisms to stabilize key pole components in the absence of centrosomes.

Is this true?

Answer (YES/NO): NO